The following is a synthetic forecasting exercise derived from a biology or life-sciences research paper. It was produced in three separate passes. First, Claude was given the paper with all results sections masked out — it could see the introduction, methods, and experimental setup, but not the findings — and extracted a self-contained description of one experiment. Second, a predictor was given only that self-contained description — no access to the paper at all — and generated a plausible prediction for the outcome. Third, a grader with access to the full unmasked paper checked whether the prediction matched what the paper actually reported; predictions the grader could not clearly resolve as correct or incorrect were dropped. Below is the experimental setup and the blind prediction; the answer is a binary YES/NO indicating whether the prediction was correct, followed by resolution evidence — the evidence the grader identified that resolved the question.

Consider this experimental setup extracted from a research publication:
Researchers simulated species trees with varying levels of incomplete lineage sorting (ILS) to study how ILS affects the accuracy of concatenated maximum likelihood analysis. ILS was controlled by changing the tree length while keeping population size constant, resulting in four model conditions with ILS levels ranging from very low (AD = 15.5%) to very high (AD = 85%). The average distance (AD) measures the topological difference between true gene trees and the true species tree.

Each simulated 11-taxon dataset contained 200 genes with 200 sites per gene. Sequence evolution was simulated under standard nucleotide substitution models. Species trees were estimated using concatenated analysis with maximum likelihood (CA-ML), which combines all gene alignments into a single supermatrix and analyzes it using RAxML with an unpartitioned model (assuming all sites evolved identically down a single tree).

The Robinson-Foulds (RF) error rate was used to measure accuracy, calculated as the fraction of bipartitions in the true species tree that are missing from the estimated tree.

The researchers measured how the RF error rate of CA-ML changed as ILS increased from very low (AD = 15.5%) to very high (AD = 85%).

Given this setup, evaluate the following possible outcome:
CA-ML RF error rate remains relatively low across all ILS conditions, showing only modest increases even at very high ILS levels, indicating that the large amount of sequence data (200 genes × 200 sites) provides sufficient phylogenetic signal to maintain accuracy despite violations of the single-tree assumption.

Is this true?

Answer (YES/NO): NO